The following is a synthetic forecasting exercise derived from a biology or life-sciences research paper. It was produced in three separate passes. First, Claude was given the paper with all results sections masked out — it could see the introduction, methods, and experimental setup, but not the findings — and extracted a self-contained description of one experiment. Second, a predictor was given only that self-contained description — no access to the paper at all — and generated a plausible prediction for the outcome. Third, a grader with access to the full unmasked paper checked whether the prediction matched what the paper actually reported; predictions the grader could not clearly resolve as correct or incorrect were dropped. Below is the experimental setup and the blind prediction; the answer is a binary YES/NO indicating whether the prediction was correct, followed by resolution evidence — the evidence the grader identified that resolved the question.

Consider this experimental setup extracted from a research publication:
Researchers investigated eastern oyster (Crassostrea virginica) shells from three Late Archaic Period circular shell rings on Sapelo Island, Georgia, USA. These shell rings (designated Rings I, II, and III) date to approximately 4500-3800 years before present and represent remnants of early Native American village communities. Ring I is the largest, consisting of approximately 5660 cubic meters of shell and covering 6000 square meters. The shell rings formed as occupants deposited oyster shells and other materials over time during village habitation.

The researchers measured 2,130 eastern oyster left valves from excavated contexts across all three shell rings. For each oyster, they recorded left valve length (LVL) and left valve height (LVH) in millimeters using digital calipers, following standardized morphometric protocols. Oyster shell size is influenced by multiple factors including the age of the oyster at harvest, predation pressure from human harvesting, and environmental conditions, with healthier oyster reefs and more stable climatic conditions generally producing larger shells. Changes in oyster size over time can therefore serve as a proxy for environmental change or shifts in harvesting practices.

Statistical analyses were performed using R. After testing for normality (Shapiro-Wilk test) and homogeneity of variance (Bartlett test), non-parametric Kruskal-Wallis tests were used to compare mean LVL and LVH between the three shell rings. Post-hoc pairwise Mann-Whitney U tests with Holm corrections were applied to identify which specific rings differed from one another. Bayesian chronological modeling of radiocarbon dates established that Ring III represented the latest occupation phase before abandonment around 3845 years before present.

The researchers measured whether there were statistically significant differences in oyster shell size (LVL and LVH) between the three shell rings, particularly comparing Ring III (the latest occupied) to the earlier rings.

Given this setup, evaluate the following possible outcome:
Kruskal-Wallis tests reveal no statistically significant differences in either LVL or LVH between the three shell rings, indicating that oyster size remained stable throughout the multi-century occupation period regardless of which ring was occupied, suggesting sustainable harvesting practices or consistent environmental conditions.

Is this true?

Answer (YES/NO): NO